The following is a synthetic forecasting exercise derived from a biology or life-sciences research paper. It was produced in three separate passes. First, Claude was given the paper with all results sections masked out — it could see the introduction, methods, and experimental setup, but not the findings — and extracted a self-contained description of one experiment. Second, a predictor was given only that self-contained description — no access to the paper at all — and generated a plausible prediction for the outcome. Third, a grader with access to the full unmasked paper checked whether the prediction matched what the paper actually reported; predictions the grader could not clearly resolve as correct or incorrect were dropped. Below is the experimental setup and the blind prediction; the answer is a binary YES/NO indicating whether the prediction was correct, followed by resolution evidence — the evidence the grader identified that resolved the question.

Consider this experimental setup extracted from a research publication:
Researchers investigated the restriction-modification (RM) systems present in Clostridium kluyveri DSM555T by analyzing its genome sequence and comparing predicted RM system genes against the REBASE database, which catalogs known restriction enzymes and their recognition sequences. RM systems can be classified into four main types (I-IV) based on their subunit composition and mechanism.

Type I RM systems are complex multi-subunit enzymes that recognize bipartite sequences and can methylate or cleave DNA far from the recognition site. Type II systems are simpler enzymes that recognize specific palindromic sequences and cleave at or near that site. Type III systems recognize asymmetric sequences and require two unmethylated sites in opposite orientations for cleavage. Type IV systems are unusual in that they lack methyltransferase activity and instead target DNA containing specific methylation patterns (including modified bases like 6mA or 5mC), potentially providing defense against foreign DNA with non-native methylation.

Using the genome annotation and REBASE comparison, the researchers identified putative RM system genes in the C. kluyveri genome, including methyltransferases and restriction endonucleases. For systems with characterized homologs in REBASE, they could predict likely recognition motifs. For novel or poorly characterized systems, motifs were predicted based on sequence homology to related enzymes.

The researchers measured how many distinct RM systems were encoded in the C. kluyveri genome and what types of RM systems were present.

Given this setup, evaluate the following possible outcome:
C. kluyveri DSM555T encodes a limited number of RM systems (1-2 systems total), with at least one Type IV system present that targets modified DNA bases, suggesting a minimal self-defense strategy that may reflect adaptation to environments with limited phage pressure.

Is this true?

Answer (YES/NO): NO